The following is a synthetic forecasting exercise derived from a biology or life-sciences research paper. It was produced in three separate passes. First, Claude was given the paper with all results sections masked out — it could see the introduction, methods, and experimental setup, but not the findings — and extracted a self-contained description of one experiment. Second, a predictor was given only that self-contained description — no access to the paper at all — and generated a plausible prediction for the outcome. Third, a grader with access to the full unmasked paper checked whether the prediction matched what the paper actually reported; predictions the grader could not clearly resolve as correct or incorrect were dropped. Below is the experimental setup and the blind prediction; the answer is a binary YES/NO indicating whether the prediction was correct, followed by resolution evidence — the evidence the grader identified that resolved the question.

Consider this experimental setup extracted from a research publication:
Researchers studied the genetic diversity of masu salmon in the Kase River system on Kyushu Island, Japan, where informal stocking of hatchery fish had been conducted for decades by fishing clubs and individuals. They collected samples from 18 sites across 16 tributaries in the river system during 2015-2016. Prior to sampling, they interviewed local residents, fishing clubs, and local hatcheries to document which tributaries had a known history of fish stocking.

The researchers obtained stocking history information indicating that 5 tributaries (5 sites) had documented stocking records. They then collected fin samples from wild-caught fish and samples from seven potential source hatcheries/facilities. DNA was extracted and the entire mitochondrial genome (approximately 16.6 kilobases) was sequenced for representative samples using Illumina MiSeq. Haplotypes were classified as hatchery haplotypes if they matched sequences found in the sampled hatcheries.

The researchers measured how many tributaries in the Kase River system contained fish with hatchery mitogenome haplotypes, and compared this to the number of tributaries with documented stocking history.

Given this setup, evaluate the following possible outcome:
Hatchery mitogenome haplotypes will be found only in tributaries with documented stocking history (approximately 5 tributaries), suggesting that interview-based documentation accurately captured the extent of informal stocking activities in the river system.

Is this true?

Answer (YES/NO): NO